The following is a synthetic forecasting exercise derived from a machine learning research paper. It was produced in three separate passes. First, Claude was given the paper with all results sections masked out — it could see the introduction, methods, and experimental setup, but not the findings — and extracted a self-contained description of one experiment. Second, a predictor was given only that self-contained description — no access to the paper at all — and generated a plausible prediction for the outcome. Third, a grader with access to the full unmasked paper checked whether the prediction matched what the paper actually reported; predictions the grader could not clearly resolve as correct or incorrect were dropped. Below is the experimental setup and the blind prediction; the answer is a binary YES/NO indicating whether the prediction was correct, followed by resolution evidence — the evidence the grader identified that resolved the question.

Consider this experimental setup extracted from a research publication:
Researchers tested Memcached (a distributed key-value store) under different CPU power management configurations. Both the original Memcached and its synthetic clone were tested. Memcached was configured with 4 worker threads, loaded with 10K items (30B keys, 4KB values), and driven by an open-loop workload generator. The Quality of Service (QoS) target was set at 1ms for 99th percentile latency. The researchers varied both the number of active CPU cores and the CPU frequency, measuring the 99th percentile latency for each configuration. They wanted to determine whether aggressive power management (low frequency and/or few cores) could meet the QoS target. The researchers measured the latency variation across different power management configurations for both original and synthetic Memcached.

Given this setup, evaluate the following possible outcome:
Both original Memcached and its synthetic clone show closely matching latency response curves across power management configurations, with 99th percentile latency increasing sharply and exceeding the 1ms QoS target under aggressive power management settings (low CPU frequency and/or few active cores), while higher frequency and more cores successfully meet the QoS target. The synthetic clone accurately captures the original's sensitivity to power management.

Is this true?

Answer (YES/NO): YES